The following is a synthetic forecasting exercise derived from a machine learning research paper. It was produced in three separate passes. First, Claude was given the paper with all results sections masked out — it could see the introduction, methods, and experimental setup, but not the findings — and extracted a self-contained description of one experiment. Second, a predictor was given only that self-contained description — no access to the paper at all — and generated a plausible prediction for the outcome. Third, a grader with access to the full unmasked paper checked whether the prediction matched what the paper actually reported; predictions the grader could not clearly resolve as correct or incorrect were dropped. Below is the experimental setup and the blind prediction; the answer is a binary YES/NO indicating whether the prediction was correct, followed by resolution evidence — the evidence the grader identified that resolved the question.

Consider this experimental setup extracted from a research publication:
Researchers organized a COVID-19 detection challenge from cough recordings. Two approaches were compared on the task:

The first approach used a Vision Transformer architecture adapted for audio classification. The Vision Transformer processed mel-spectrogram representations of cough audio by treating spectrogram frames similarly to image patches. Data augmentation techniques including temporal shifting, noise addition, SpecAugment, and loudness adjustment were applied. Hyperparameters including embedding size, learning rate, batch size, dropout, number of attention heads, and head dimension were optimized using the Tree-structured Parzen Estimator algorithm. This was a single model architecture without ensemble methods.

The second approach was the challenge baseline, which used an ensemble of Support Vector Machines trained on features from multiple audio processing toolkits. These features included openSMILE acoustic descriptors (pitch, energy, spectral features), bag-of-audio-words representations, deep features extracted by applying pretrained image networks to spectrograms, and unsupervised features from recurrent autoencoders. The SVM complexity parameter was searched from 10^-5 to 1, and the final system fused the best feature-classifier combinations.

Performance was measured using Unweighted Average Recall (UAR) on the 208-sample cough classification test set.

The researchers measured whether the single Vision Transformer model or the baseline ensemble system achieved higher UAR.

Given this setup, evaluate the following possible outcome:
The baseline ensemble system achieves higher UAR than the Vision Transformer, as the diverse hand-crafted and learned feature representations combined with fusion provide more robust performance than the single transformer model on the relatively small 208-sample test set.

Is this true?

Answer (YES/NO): YES